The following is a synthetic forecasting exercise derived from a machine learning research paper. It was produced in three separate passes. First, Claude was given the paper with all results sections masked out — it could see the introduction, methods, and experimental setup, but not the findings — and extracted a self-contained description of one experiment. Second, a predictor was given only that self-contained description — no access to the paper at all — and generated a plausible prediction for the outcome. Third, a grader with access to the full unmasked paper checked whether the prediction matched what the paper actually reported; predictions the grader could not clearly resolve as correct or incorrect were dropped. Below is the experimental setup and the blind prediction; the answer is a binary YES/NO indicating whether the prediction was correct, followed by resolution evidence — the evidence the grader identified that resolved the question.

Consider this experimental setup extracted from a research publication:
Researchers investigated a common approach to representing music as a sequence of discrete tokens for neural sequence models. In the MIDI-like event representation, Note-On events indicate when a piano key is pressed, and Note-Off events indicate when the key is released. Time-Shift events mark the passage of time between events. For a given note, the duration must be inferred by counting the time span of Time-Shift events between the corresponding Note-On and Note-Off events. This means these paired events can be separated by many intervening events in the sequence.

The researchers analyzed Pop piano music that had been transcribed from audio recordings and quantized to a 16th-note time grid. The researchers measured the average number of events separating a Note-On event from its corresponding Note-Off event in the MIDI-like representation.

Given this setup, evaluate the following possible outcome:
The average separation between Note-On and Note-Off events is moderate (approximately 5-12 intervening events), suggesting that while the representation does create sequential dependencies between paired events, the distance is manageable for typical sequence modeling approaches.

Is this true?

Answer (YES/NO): NO